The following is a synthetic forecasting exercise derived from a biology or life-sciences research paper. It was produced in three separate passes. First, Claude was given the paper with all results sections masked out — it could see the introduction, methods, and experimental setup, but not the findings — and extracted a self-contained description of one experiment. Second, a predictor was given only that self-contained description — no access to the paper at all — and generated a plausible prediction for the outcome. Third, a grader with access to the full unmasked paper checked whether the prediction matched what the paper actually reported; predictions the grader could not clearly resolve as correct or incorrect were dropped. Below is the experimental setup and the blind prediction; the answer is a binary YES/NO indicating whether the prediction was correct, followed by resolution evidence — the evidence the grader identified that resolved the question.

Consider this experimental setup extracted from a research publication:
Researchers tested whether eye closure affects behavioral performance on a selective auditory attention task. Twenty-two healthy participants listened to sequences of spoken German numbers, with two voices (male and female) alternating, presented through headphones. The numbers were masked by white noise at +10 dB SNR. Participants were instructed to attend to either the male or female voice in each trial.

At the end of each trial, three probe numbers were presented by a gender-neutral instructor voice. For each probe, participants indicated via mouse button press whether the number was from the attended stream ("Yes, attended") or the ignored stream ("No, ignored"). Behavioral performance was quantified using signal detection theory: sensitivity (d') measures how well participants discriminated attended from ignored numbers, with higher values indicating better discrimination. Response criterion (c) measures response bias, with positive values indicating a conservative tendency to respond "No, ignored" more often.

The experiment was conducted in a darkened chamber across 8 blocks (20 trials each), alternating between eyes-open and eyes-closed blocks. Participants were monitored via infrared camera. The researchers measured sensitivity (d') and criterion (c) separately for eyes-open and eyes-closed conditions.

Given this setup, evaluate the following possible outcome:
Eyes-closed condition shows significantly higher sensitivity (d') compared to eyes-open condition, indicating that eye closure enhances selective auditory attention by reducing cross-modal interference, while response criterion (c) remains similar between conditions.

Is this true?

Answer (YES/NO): NO